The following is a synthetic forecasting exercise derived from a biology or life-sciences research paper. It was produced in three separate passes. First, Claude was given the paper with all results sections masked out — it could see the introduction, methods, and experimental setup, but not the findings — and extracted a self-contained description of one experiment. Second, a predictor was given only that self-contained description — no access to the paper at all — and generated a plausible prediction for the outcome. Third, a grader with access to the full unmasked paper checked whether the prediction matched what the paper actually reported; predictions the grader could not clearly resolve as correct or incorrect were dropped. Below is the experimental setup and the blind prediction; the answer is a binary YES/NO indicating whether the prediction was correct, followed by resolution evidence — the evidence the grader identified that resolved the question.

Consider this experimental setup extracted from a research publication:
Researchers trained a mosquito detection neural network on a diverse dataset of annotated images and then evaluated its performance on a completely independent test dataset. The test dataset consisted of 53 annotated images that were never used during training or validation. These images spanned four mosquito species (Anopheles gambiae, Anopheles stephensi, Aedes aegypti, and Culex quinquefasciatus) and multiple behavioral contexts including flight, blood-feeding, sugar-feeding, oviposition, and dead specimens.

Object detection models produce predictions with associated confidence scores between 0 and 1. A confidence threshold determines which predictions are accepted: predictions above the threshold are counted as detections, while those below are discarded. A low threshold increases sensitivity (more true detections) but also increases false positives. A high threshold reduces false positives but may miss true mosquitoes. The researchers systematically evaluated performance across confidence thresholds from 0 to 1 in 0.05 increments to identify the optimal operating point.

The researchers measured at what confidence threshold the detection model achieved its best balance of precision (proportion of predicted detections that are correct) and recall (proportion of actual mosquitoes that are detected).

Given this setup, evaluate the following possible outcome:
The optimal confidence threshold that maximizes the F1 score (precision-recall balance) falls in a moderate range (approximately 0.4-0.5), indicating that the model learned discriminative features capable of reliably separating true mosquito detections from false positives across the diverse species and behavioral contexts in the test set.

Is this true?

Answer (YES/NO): NO